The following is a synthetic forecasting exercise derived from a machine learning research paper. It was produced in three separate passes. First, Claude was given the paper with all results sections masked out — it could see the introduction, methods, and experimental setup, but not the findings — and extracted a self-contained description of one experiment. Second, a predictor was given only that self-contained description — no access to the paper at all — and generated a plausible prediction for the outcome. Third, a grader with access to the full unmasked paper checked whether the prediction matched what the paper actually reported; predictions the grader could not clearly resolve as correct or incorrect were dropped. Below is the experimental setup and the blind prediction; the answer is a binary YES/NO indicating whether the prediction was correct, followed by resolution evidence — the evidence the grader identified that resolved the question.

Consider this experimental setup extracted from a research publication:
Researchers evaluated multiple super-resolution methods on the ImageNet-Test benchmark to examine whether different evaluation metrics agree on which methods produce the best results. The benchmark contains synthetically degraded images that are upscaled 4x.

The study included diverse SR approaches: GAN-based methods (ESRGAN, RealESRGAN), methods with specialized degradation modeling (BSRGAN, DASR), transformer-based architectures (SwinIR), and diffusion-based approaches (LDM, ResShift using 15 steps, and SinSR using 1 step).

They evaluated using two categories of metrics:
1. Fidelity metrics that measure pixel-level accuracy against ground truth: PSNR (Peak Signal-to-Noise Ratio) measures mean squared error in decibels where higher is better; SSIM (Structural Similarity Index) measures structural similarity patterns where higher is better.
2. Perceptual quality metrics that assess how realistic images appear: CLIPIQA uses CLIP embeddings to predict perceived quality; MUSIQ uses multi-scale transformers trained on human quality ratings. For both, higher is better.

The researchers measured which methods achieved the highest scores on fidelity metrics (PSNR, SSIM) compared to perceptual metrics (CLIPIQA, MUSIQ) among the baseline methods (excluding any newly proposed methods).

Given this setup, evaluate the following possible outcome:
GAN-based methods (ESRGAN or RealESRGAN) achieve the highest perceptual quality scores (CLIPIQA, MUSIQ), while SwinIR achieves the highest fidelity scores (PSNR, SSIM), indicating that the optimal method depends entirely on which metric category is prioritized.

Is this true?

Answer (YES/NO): NO